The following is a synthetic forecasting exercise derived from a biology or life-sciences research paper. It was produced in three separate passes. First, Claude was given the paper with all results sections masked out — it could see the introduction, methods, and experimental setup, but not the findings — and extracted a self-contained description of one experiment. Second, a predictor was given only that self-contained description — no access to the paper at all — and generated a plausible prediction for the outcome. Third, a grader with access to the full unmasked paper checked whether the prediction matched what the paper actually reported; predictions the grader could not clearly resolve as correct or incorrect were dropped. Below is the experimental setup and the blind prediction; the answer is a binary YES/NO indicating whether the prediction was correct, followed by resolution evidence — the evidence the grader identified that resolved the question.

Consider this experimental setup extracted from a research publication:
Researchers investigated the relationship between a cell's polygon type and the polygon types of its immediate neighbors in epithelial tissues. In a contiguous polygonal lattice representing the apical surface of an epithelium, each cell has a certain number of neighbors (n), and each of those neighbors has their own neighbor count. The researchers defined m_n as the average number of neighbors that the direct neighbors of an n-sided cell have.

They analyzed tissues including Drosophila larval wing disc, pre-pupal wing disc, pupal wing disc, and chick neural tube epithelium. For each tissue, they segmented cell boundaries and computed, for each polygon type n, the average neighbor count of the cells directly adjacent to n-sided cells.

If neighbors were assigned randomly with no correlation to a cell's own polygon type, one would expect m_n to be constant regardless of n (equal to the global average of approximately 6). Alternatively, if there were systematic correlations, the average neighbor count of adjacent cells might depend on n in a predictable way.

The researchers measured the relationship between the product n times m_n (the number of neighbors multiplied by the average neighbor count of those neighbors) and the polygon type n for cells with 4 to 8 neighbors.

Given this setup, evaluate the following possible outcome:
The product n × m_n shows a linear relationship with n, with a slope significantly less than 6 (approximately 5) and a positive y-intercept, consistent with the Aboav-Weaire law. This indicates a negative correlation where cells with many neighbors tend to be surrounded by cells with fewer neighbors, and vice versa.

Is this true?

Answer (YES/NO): YES